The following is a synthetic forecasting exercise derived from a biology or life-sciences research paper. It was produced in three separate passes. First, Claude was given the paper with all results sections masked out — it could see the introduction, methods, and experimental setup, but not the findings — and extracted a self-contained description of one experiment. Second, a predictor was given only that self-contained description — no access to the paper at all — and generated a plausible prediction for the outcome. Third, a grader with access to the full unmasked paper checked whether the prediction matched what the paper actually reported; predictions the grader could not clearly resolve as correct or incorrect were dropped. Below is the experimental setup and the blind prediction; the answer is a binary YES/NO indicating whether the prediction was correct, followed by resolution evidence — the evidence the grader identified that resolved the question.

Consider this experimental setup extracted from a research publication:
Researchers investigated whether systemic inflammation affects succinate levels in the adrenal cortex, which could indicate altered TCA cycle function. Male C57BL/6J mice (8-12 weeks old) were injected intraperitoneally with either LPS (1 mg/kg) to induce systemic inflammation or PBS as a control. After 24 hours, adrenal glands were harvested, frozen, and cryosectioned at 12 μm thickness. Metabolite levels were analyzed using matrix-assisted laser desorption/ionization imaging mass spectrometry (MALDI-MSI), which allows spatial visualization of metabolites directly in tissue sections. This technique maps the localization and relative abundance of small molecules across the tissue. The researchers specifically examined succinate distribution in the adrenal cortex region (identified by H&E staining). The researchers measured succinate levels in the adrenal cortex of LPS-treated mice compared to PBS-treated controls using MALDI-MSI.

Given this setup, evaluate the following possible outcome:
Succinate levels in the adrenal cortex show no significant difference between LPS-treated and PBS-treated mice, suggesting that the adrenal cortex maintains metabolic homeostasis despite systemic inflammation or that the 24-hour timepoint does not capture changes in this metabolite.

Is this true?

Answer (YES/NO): NO